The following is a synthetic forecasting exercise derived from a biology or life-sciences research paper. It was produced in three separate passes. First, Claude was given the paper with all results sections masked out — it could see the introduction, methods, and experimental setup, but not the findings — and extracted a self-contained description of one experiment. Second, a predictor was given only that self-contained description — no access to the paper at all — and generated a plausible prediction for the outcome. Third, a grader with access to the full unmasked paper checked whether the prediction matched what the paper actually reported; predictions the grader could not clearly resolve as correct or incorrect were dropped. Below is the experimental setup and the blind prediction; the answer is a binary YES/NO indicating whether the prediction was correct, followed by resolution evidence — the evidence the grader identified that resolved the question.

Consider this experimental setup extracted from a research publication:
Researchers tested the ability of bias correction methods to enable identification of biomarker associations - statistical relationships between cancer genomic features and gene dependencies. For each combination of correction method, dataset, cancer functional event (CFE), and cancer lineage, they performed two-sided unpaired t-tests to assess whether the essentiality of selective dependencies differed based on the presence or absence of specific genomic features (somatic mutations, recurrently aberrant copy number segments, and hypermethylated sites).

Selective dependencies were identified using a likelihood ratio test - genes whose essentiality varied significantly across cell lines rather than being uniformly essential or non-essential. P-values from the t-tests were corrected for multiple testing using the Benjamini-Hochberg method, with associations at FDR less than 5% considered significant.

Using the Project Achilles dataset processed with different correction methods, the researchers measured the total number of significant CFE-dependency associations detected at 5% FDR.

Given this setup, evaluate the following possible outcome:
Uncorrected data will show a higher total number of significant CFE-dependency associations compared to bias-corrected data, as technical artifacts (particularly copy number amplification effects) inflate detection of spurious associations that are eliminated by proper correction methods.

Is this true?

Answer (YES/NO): NO